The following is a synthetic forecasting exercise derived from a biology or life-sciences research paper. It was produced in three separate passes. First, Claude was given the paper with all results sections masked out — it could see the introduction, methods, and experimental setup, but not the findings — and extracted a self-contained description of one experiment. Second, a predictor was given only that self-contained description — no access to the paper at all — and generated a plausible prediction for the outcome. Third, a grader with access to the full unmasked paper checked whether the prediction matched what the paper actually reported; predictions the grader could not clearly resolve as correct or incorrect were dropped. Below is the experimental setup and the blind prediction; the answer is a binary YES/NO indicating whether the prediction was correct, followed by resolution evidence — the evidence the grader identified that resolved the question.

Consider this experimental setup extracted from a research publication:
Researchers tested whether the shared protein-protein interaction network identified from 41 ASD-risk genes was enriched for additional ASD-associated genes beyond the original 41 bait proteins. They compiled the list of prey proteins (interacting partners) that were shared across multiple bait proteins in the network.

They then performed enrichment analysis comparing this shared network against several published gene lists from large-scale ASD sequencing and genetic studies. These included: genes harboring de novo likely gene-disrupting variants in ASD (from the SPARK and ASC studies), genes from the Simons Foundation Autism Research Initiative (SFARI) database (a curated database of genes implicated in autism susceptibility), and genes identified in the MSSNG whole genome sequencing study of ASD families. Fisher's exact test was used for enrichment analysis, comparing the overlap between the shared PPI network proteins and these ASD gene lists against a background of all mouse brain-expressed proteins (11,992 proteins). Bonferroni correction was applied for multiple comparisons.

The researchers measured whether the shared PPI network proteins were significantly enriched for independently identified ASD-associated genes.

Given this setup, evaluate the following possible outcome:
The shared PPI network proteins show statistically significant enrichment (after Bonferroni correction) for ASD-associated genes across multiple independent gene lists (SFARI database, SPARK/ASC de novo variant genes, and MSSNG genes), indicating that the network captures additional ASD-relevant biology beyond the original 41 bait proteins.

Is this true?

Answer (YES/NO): YES